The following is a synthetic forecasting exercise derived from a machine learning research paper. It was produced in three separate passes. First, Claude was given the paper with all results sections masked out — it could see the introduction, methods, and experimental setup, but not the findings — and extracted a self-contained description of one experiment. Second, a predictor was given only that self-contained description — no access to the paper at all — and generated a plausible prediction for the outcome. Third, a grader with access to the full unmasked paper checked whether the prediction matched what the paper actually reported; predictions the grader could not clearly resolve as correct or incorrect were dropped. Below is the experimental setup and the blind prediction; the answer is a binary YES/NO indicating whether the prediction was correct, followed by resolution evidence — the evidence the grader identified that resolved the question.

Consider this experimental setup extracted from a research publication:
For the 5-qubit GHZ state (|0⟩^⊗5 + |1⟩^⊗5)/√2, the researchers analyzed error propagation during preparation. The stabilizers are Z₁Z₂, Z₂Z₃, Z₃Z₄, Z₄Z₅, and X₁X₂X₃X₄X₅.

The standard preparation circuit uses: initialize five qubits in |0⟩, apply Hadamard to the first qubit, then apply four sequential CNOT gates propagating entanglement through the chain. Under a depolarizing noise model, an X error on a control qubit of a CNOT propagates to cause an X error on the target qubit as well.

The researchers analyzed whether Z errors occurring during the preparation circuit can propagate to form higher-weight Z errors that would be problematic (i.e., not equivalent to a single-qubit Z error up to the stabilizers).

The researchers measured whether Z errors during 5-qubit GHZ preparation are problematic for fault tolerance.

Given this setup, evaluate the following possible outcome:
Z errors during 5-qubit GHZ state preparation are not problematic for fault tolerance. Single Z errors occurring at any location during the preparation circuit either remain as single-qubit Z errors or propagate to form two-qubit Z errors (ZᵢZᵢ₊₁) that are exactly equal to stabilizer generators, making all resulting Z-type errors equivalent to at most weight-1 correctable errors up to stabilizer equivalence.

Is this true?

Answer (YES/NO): YES